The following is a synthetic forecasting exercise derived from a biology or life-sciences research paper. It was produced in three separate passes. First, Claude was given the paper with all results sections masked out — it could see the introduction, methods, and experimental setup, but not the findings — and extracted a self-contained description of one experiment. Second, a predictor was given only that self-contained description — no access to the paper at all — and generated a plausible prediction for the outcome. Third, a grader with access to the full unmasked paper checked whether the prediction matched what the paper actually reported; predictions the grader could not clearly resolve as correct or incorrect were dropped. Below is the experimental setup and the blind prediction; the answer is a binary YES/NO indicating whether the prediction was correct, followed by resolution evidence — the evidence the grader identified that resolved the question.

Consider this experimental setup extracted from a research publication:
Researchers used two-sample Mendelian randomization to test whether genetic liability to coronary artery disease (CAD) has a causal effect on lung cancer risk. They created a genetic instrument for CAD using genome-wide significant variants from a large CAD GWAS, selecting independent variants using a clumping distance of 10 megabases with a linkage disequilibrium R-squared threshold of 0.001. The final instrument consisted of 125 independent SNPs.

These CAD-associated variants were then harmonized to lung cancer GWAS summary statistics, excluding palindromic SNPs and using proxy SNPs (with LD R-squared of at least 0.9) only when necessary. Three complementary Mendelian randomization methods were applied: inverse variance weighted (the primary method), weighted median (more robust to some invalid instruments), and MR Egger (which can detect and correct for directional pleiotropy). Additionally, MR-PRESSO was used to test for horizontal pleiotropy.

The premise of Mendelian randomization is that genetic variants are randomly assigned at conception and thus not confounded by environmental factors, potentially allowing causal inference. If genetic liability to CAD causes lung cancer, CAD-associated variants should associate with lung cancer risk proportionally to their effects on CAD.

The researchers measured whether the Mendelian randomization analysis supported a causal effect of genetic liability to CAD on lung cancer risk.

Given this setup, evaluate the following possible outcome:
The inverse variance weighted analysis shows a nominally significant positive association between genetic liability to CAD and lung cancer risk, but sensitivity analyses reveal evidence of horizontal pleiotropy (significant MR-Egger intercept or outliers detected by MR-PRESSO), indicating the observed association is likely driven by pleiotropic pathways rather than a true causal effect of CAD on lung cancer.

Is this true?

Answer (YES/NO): NO